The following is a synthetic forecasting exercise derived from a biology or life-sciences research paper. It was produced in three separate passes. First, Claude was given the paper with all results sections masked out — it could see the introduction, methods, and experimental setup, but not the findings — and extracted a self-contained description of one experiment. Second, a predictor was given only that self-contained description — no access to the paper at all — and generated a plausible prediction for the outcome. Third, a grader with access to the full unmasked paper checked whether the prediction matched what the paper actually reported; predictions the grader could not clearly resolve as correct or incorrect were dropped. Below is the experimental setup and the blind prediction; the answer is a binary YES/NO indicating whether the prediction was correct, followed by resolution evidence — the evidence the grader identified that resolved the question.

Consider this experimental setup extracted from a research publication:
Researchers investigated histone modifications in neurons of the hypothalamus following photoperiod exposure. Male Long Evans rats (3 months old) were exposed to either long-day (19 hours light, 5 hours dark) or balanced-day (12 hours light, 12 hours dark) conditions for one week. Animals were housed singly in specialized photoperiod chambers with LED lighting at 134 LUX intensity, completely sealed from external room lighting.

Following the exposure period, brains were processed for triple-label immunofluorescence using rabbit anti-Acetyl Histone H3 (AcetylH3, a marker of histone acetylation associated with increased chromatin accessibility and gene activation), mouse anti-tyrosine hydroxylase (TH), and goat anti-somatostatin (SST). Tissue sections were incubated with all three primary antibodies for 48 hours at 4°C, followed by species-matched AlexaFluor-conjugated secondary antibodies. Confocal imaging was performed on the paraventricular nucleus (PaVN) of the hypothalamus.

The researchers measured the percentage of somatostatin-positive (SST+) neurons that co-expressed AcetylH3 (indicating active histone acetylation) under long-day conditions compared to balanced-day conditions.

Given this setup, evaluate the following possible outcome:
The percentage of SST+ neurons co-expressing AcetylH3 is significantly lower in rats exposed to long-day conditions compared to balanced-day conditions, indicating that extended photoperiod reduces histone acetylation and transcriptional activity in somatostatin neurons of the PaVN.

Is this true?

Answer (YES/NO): NO